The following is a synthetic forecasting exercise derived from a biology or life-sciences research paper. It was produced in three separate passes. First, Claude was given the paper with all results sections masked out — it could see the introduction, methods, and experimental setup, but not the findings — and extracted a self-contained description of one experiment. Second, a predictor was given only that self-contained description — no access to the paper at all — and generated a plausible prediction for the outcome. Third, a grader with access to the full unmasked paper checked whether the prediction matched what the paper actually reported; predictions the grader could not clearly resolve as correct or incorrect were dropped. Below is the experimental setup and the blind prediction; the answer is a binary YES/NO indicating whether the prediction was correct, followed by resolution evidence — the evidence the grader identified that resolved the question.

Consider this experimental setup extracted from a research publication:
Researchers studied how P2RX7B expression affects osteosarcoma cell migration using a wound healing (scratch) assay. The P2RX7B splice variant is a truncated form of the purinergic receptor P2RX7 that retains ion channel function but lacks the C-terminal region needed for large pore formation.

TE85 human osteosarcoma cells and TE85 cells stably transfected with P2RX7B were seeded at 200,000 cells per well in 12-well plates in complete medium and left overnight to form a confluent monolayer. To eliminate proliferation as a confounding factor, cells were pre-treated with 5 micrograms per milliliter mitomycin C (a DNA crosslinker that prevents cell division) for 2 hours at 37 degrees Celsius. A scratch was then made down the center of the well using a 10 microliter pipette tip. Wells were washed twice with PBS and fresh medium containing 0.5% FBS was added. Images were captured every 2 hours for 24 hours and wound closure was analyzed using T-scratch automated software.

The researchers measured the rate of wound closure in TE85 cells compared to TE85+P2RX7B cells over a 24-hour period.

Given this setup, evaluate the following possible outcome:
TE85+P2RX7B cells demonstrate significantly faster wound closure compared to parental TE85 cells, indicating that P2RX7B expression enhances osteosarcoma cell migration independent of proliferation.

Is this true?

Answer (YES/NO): YES